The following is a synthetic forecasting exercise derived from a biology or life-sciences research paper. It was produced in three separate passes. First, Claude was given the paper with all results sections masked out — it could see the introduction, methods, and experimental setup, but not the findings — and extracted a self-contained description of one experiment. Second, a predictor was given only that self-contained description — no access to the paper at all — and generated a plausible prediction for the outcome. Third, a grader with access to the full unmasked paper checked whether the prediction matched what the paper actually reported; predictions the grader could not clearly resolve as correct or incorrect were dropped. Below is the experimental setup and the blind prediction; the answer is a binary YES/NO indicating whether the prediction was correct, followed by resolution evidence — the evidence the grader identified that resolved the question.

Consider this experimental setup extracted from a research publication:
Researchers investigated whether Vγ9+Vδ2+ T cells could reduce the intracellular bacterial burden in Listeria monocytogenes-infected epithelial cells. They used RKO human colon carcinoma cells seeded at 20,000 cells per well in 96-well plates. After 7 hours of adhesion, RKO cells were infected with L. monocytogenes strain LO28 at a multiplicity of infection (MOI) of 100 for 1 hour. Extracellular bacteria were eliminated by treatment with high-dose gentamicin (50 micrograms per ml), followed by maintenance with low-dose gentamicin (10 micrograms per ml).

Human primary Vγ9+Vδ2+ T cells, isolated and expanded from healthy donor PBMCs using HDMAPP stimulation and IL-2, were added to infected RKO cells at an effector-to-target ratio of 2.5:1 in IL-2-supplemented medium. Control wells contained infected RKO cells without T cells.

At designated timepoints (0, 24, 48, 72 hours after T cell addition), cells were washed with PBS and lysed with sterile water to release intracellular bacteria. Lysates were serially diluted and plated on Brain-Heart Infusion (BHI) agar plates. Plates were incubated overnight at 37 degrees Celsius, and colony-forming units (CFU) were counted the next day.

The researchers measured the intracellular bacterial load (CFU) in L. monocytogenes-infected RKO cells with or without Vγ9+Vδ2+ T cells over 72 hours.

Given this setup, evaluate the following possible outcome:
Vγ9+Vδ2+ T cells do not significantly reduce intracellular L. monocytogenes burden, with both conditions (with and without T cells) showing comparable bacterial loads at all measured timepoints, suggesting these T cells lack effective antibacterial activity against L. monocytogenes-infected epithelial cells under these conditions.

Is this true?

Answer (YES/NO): NO